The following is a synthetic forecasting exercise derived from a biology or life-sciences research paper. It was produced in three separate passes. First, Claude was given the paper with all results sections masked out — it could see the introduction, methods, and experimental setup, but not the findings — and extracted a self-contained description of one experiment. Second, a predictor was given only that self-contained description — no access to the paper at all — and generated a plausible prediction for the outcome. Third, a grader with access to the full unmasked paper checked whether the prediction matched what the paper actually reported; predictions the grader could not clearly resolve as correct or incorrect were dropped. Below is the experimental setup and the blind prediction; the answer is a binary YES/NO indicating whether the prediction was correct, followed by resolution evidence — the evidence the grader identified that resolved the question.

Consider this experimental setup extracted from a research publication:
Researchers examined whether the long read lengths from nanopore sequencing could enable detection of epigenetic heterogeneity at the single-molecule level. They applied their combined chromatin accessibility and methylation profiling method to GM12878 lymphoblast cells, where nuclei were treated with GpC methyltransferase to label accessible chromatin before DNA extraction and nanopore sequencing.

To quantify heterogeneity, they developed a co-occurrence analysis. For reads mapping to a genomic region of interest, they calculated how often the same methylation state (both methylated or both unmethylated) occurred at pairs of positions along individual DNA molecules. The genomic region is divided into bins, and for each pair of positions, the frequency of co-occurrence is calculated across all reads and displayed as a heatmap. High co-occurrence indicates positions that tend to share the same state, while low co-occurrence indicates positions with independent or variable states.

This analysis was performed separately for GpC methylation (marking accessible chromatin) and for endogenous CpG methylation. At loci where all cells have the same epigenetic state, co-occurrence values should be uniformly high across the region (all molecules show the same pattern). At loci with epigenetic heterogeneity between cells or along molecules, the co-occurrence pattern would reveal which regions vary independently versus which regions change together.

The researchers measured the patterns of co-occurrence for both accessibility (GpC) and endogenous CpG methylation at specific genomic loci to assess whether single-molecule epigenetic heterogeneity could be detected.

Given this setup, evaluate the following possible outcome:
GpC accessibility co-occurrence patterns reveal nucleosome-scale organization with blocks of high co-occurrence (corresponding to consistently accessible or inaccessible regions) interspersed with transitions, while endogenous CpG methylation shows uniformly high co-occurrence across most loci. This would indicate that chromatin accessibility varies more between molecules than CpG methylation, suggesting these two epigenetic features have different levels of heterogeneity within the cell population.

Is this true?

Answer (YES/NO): NO